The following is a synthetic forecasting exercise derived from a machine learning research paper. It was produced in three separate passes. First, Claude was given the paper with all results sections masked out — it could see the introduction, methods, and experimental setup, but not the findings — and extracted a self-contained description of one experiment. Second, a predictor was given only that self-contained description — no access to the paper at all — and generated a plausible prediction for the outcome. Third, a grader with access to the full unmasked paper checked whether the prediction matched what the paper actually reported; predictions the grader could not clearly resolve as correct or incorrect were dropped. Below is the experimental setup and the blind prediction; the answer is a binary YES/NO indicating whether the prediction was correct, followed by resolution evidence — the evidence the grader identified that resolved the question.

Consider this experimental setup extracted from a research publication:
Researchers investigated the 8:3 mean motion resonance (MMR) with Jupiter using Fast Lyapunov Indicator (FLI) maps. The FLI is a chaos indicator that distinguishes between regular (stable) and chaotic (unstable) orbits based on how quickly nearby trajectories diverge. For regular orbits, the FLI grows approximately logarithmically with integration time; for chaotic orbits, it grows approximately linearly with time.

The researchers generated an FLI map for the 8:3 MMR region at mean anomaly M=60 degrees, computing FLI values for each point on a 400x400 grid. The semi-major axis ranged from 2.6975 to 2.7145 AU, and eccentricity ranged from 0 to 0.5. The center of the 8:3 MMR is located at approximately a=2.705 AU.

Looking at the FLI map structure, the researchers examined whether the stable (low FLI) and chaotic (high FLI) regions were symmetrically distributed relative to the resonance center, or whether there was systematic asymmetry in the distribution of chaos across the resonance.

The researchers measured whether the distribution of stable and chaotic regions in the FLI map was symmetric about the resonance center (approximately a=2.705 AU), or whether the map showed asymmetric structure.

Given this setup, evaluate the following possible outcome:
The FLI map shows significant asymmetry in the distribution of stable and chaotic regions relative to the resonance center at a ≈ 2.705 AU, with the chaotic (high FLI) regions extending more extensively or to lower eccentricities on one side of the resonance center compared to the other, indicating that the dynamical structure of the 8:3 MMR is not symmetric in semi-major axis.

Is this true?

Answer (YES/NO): NO